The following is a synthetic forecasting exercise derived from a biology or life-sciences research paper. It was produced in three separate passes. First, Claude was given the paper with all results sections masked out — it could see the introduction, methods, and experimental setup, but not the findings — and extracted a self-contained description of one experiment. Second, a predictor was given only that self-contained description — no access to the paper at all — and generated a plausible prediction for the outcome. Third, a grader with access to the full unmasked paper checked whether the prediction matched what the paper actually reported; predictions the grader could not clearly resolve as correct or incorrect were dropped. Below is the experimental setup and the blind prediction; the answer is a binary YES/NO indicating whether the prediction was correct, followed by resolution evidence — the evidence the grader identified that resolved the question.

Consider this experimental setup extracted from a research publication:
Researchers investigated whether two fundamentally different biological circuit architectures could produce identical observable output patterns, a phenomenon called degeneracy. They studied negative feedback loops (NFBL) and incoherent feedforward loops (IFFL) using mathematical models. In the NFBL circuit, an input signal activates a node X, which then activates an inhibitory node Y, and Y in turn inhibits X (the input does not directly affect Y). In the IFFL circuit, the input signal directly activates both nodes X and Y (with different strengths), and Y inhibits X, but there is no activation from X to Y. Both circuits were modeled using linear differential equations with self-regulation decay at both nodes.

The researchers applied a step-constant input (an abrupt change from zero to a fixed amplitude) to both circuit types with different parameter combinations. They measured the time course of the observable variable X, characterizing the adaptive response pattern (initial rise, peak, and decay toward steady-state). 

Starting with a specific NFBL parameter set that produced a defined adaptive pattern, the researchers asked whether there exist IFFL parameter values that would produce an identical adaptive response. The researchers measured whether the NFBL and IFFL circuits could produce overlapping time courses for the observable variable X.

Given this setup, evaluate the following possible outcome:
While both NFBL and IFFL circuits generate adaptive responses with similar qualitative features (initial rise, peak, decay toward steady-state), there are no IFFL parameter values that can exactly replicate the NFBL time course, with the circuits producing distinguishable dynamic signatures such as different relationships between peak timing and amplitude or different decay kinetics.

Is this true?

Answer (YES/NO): NO